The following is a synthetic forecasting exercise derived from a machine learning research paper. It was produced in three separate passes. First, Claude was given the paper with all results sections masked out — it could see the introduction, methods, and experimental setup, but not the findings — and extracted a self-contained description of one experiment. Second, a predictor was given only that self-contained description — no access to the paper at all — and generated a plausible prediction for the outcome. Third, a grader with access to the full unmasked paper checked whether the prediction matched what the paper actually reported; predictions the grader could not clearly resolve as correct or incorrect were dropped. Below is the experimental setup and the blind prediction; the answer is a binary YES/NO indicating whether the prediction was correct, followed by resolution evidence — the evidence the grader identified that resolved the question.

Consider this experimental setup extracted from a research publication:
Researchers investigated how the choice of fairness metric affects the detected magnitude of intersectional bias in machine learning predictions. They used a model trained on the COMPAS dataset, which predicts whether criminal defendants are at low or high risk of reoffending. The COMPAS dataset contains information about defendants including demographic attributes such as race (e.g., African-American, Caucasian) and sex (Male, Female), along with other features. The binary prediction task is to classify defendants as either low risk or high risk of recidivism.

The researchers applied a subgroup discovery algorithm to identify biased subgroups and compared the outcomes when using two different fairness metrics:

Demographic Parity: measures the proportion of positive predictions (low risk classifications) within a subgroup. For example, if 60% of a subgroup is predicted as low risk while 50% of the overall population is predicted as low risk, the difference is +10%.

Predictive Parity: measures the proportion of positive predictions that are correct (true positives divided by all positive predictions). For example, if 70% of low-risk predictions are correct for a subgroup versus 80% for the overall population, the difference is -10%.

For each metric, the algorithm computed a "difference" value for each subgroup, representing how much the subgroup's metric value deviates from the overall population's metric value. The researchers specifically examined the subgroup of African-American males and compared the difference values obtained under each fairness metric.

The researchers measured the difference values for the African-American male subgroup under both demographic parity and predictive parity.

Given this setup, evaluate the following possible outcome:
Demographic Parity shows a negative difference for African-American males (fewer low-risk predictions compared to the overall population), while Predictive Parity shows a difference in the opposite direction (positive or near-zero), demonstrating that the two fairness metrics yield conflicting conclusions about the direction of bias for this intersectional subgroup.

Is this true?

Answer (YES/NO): NO